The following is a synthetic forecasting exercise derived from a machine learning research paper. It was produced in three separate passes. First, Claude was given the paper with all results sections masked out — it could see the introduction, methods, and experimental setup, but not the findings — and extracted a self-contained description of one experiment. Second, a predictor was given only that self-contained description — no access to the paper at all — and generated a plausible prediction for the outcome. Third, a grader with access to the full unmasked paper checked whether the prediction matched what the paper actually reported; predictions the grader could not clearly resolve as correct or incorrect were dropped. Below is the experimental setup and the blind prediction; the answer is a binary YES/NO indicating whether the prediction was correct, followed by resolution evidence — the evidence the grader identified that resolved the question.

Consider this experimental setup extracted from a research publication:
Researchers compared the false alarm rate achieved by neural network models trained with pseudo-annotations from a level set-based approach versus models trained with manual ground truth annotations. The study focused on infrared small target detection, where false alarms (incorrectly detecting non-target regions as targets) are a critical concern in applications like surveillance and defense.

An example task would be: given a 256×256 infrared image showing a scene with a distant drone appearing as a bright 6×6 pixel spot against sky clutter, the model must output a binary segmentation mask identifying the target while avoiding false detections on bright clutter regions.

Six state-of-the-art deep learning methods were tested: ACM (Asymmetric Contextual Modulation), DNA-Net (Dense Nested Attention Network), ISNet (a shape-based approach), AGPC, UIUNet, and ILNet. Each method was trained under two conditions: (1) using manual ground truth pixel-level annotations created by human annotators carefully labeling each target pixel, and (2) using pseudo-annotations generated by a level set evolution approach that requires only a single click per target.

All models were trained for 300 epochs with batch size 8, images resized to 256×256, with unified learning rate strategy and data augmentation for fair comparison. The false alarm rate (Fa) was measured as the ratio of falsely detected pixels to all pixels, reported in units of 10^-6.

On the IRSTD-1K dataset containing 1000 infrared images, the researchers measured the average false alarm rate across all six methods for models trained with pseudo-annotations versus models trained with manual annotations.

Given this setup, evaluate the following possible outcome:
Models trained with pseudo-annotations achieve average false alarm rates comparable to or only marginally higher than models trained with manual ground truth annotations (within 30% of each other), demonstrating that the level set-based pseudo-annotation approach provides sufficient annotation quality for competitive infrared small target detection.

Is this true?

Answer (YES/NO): NO